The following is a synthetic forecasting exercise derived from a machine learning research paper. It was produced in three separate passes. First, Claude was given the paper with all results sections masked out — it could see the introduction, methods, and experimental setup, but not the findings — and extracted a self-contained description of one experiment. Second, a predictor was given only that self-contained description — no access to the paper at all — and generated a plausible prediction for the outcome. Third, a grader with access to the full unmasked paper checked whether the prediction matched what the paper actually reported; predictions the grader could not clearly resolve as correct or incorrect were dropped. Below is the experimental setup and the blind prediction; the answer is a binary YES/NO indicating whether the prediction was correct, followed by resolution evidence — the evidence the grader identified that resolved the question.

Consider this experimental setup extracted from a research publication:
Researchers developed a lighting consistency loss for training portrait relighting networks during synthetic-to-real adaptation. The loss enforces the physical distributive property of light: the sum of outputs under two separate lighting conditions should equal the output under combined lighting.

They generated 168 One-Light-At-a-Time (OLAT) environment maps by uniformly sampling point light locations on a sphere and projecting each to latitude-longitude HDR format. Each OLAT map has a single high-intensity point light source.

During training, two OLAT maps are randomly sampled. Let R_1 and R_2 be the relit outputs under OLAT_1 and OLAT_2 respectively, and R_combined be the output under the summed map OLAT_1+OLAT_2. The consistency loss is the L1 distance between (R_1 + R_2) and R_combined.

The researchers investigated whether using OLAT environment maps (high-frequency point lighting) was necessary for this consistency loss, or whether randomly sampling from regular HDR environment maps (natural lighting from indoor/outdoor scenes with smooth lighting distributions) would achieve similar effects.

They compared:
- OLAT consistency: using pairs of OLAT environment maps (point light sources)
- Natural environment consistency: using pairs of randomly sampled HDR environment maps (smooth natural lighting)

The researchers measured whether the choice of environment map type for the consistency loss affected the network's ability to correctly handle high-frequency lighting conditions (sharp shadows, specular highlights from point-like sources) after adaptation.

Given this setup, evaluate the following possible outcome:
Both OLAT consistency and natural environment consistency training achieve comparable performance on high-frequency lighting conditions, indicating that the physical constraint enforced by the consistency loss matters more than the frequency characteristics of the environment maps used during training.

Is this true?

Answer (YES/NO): NO